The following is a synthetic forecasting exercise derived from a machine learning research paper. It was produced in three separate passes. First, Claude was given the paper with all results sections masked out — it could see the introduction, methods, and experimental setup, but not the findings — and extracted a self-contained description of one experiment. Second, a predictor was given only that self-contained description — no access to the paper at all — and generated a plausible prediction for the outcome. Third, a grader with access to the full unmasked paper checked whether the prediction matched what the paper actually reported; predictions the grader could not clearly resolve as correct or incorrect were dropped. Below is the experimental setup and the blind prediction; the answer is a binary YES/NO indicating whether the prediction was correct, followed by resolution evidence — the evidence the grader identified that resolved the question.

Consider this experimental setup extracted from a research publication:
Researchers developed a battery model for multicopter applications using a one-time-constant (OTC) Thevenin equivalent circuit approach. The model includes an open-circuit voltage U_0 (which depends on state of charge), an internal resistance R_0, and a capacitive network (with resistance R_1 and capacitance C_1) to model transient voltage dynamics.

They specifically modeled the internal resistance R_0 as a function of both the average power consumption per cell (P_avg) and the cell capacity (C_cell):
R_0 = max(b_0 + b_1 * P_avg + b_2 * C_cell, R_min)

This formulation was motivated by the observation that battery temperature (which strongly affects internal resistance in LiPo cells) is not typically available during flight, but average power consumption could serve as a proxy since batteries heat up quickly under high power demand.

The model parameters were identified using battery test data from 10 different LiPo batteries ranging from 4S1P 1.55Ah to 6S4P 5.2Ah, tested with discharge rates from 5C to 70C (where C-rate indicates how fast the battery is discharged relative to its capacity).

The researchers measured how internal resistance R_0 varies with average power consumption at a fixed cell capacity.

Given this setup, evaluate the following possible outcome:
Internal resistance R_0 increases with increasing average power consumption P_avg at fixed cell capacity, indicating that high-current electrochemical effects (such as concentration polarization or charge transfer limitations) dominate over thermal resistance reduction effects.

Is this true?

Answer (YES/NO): NO